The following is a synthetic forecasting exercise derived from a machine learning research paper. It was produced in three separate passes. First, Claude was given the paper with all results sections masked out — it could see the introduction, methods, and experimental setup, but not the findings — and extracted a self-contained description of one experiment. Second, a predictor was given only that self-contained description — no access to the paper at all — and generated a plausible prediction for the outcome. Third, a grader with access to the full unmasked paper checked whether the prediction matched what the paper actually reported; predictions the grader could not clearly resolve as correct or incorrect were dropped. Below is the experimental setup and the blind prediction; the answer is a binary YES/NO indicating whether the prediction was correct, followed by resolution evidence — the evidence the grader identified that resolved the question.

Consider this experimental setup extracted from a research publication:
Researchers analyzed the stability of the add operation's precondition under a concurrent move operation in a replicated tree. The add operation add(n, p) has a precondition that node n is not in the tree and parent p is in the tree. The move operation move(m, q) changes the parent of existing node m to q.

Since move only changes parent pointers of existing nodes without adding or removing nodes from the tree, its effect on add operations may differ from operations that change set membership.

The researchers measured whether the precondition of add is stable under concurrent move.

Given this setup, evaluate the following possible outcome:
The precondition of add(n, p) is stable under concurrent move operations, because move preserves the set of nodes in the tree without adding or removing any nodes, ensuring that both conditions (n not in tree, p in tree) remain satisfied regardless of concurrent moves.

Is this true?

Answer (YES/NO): YES